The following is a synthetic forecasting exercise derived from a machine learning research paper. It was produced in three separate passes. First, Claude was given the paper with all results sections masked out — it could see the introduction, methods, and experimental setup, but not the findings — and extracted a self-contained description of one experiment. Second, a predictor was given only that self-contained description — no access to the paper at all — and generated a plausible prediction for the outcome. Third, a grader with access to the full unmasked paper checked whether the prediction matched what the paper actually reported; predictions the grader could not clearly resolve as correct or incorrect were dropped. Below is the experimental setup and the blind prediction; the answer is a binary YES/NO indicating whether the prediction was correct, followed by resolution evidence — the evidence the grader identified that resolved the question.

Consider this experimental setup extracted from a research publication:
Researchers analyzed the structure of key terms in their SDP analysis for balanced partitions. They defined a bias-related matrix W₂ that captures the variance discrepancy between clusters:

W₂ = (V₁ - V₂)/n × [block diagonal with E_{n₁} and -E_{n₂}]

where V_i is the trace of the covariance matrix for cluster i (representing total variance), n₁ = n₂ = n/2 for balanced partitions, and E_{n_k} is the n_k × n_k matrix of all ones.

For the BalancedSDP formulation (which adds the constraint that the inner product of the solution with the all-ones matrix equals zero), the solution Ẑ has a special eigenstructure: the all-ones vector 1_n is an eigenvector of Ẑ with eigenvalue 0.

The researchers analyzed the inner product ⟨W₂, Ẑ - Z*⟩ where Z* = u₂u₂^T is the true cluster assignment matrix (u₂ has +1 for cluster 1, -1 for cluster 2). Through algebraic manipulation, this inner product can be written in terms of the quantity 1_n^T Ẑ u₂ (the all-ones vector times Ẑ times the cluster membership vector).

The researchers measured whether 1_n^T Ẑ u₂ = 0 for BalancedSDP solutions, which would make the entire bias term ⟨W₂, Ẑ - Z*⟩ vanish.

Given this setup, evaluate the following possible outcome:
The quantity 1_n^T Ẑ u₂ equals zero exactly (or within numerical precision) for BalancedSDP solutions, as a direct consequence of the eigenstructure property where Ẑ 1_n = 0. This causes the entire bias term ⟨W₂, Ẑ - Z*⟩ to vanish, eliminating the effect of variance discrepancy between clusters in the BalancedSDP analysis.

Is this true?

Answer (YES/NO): YES